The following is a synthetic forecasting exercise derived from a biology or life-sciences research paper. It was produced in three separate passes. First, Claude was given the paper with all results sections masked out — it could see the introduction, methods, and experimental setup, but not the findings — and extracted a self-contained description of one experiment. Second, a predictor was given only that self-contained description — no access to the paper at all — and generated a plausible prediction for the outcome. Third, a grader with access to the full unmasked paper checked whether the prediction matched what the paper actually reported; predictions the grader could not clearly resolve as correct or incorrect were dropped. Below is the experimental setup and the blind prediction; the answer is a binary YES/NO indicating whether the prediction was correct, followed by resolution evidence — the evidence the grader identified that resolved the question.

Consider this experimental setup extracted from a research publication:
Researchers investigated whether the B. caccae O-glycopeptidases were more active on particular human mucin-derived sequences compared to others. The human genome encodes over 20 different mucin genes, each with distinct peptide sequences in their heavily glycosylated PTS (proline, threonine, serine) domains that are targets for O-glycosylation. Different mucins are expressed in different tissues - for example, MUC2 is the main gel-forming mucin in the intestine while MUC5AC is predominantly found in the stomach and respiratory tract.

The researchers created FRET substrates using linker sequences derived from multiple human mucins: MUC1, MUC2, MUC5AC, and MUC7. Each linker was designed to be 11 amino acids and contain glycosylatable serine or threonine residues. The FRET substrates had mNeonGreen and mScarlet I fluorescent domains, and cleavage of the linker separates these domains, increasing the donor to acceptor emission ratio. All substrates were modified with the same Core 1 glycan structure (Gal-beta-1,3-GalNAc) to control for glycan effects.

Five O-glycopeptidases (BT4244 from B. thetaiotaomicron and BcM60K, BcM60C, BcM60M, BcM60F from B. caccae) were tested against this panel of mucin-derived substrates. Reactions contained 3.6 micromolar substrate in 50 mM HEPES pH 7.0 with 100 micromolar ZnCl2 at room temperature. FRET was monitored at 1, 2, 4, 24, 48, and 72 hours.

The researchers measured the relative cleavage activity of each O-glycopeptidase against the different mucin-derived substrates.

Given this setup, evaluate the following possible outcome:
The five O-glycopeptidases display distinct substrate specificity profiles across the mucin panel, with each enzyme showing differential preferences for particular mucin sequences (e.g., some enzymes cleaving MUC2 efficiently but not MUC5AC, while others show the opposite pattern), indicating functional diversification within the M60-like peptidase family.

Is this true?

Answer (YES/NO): NO